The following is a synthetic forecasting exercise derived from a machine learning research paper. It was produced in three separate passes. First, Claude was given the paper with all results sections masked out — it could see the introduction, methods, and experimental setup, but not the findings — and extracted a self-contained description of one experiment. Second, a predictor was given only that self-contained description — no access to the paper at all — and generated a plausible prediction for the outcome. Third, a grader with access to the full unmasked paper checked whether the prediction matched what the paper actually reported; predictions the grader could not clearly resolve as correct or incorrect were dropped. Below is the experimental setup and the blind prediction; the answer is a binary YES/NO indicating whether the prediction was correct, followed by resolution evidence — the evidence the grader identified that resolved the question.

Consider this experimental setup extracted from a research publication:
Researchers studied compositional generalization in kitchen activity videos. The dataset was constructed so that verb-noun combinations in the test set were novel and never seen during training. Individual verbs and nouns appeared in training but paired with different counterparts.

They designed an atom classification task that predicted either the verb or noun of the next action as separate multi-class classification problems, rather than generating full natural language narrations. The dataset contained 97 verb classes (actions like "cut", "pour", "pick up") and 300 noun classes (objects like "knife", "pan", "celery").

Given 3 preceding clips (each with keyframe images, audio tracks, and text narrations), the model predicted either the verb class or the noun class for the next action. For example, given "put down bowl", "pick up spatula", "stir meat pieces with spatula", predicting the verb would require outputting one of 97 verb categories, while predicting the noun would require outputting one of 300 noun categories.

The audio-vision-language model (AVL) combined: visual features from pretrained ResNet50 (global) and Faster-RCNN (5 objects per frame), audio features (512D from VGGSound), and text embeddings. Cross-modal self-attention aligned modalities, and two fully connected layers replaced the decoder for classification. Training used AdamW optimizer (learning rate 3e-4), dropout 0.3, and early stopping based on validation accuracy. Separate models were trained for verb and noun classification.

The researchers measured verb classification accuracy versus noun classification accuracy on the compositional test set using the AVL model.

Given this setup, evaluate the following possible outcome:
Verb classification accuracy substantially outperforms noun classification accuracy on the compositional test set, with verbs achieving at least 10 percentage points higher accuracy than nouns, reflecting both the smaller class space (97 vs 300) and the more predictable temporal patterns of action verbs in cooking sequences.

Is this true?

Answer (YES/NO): NO